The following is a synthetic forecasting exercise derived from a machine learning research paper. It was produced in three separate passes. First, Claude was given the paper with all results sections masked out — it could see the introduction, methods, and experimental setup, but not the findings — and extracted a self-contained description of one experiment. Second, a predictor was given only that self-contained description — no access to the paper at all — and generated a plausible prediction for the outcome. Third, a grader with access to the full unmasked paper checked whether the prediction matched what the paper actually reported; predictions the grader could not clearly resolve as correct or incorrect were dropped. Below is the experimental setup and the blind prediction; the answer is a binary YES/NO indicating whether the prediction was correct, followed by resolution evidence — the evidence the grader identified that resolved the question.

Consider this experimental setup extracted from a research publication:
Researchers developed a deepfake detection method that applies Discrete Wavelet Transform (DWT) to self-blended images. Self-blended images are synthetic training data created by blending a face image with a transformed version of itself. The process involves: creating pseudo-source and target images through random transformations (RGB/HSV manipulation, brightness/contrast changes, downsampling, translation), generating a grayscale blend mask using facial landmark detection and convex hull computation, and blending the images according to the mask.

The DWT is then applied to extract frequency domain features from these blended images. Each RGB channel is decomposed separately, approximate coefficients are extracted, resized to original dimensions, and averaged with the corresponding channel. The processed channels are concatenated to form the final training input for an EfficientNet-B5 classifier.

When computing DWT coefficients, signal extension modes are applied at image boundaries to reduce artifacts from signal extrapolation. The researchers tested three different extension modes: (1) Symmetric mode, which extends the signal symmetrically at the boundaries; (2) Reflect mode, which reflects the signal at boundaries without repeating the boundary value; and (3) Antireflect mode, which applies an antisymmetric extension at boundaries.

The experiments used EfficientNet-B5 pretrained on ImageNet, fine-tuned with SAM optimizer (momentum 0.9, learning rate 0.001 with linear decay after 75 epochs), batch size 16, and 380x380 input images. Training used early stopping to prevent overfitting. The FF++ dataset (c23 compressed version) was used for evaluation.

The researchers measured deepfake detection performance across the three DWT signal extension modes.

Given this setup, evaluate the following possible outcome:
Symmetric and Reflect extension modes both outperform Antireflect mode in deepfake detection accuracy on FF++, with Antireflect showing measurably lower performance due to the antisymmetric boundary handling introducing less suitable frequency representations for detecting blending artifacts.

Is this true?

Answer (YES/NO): NO